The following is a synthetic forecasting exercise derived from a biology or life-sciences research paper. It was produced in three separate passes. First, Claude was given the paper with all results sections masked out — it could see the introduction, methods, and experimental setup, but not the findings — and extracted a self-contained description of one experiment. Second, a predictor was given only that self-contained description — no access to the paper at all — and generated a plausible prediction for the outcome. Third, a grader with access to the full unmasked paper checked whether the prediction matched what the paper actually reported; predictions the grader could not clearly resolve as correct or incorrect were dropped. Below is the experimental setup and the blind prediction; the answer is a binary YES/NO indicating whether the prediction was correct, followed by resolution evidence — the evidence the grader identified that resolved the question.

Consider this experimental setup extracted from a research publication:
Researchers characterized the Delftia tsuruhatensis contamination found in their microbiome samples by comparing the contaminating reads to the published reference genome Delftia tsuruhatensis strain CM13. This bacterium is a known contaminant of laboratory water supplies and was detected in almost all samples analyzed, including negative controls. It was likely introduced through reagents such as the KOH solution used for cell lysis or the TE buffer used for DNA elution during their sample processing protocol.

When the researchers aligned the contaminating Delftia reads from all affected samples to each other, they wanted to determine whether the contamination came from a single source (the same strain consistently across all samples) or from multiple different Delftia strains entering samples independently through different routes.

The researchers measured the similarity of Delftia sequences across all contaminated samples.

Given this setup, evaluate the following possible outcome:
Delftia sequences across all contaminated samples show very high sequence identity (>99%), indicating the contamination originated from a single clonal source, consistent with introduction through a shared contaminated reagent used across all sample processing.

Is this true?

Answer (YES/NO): YES